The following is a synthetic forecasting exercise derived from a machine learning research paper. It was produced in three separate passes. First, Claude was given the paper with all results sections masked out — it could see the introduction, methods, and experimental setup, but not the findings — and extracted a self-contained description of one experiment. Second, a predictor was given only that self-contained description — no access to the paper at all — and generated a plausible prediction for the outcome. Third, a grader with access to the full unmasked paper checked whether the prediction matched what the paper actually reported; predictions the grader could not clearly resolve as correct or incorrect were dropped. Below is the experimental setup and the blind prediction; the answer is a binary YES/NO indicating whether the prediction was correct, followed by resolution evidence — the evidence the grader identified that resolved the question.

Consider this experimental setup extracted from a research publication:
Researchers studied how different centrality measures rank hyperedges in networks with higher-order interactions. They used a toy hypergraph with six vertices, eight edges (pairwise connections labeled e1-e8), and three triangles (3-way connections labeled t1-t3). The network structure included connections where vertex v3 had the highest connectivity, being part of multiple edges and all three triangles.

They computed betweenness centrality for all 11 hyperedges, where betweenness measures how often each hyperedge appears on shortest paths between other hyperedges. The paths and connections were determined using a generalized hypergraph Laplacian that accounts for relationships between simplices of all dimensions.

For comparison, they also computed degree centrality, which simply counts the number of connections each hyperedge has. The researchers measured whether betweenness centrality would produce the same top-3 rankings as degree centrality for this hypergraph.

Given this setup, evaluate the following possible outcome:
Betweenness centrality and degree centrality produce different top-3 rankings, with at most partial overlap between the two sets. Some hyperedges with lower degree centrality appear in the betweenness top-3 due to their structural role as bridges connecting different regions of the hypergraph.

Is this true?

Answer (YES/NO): YES